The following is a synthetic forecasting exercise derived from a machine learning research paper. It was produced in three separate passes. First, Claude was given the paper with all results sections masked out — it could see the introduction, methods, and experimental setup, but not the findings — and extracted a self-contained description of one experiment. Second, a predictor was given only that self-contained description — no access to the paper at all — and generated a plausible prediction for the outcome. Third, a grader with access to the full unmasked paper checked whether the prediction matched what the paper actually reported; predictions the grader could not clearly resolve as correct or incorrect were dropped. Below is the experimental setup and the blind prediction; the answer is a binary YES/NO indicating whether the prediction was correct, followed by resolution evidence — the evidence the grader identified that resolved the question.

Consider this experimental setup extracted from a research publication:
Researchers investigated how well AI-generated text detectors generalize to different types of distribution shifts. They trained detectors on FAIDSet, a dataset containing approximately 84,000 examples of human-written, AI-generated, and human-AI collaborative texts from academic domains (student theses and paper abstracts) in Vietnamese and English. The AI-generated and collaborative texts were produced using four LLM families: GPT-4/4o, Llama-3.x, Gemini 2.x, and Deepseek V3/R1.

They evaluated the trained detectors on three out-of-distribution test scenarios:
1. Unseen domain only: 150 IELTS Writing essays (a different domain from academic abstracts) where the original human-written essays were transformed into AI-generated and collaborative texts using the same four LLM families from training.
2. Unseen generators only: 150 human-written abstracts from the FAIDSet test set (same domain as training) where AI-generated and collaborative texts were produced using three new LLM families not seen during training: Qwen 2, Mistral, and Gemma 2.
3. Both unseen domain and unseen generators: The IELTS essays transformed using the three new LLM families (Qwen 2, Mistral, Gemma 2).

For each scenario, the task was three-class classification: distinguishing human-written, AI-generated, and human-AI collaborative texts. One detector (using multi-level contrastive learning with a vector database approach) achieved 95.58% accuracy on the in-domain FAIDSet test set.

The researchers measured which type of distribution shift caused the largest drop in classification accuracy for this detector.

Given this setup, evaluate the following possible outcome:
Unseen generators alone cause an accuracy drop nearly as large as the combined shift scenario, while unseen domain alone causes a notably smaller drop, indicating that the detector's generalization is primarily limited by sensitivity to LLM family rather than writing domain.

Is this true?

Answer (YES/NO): NO